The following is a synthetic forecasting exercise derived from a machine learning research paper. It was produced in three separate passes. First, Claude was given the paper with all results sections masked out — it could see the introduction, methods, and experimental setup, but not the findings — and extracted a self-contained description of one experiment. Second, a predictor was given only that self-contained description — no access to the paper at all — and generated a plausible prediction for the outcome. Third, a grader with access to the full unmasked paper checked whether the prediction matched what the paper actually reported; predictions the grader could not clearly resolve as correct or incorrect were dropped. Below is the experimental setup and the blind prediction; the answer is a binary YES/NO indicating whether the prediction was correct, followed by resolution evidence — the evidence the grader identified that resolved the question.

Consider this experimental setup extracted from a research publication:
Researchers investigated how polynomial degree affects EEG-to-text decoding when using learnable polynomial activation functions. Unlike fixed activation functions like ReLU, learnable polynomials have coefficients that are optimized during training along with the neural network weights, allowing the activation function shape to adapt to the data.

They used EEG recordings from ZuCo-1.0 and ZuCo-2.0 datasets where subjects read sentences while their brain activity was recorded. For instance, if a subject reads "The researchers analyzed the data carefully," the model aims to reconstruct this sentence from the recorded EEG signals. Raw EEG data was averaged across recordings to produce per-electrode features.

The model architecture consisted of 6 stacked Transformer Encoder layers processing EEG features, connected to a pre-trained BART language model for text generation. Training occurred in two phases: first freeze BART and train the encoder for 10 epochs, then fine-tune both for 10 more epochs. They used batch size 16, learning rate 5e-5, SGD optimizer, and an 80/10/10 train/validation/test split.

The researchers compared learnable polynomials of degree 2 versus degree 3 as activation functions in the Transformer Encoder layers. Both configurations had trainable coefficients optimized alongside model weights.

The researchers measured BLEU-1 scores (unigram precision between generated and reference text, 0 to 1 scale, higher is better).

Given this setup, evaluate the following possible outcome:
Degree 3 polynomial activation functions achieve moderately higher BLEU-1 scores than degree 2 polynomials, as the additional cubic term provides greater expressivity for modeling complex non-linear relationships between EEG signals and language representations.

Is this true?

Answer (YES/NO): YES